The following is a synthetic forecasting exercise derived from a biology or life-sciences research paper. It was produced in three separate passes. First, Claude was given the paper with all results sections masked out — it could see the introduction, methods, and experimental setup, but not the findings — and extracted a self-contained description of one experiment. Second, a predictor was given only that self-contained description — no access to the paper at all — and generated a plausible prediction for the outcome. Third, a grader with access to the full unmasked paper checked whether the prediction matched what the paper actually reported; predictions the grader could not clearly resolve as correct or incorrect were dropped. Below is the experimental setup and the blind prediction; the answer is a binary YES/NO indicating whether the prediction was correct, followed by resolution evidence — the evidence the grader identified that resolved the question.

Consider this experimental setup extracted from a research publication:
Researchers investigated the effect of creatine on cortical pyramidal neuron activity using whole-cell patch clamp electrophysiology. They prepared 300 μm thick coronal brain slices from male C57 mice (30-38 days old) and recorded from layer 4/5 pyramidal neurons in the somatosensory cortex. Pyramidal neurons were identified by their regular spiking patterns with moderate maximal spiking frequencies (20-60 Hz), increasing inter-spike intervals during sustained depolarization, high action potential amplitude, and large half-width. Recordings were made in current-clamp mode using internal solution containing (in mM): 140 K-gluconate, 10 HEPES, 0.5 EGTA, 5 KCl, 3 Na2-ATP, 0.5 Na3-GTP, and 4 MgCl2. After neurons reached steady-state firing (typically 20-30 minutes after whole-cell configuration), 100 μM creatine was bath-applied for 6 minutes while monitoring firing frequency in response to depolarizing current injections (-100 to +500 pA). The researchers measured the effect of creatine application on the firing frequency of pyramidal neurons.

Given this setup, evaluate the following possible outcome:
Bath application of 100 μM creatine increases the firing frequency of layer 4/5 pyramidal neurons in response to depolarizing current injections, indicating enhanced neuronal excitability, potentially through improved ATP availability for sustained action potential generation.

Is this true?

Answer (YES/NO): NO